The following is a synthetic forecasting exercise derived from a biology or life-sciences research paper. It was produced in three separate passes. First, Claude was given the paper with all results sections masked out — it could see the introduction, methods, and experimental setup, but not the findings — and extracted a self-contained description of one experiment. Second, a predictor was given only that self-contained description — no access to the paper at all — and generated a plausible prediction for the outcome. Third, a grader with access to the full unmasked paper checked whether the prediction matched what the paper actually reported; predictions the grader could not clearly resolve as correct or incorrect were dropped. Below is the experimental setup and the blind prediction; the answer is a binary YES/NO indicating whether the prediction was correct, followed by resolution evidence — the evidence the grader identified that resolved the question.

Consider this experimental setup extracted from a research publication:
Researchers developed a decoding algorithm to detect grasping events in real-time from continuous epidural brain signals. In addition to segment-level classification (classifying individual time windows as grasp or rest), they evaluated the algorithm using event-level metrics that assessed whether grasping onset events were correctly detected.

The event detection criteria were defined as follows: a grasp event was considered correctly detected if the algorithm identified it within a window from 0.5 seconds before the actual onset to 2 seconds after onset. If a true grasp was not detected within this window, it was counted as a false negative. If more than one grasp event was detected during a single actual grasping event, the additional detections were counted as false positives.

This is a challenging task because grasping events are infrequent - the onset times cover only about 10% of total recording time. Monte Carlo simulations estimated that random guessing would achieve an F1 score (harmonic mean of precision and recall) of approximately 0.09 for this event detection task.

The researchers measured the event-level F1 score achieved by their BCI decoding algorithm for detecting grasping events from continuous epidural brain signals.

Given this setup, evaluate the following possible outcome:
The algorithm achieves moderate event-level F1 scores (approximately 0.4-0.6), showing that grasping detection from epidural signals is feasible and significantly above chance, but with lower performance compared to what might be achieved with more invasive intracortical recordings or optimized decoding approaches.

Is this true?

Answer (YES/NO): NO